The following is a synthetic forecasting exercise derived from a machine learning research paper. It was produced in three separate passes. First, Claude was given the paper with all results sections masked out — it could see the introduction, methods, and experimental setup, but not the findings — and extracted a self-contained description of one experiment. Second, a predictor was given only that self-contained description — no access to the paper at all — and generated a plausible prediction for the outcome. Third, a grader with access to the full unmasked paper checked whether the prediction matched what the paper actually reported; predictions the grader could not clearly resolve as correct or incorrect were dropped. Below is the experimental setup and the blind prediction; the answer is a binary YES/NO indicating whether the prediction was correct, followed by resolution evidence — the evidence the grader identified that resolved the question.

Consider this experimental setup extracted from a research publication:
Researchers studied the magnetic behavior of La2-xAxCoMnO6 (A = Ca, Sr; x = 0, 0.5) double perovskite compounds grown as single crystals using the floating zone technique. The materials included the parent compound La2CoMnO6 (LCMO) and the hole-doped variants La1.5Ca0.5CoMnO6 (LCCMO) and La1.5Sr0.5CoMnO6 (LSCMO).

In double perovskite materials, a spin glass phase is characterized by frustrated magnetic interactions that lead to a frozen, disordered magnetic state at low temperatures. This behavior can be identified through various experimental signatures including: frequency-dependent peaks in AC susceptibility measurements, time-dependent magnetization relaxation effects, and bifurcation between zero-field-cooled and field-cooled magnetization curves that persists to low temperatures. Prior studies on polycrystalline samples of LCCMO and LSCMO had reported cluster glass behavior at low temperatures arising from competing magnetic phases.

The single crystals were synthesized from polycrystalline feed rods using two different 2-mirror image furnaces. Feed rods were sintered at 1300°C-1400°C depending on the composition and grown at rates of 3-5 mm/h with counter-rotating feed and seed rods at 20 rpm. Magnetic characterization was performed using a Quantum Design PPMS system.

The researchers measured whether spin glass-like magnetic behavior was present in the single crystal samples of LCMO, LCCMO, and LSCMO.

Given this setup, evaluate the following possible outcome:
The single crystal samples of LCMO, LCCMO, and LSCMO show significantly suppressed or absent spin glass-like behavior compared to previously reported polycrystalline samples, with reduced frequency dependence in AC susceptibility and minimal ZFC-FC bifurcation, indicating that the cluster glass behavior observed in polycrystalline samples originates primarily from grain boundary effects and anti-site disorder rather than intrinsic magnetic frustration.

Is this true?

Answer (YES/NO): NO